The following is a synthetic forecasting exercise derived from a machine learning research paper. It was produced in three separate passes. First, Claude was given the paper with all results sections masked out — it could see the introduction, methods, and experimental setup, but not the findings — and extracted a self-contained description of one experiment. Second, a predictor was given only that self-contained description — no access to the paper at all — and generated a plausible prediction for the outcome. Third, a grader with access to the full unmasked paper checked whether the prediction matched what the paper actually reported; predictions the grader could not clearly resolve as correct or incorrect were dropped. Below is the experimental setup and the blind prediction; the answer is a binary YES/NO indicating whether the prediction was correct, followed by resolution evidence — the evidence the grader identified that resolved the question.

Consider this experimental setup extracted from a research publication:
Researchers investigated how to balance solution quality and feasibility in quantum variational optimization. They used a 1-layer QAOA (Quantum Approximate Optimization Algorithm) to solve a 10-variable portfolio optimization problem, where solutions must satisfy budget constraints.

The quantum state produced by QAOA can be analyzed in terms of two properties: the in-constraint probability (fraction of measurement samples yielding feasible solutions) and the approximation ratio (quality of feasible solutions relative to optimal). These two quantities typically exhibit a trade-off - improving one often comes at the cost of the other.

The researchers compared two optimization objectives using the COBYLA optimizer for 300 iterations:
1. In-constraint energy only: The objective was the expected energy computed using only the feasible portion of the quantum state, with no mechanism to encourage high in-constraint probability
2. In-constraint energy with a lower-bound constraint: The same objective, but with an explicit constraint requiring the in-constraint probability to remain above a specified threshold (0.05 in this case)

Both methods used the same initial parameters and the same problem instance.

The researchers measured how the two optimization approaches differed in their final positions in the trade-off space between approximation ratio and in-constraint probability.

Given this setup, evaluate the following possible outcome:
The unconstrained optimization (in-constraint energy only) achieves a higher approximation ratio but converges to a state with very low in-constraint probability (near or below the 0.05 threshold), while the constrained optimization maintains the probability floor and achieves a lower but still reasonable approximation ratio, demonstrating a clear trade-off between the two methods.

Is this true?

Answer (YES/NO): YES